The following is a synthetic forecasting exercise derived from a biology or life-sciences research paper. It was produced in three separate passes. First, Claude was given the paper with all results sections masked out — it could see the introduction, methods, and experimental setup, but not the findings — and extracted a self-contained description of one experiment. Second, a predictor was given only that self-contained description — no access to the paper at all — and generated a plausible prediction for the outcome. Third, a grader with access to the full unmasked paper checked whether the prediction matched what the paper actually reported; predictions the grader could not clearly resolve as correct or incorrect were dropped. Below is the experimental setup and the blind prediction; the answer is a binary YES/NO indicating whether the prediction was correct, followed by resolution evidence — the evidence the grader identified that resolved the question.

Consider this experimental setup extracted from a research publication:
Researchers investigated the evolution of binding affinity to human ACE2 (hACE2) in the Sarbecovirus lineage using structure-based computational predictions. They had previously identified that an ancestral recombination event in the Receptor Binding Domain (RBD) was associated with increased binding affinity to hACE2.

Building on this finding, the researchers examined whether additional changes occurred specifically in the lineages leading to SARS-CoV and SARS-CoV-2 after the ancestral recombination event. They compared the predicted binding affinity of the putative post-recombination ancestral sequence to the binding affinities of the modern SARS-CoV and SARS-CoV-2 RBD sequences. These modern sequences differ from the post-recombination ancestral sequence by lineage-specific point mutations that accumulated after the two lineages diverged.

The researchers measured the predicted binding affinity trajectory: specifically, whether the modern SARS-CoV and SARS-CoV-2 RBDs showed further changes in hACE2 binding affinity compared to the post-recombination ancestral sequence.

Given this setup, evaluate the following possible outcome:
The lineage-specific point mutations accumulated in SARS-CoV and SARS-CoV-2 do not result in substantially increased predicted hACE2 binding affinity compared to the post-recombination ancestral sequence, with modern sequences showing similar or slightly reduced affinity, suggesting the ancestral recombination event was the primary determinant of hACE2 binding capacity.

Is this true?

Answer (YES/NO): NO